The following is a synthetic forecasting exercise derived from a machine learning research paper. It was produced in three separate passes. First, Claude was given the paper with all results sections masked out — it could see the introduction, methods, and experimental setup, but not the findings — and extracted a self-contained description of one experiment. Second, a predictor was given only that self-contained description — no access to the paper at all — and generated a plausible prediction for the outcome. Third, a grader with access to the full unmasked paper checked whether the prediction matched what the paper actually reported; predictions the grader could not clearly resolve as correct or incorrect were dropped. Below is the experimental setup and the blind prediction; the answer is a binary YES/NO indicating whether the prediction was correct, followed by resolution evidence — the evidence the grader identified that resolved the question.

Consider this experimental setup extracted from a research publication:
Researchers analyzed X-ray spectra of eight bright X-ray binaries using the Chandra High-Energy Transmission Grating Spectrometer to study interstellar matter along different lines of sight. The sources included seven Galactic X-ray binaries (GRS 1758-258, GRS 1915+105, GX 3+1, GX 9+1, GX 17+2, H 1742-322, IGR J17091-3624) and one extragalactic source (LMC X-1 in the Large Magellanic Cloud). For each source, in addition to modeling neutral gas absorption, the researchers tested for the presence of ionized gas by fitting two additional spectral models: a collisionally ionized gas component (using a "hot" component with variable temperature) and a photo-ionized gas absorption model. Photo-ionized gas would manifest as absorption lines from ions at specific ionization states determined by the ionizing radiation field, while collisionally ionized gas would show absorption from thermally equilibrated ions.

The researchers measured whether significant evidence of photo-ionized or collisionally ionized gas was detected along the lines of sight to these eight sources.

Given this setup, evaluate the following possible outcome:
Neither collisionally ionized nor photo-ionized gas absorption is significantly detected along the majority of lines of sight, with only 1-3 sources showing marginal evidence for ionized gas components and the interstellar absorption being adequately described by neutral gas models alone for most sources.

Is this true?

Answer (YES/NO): NO